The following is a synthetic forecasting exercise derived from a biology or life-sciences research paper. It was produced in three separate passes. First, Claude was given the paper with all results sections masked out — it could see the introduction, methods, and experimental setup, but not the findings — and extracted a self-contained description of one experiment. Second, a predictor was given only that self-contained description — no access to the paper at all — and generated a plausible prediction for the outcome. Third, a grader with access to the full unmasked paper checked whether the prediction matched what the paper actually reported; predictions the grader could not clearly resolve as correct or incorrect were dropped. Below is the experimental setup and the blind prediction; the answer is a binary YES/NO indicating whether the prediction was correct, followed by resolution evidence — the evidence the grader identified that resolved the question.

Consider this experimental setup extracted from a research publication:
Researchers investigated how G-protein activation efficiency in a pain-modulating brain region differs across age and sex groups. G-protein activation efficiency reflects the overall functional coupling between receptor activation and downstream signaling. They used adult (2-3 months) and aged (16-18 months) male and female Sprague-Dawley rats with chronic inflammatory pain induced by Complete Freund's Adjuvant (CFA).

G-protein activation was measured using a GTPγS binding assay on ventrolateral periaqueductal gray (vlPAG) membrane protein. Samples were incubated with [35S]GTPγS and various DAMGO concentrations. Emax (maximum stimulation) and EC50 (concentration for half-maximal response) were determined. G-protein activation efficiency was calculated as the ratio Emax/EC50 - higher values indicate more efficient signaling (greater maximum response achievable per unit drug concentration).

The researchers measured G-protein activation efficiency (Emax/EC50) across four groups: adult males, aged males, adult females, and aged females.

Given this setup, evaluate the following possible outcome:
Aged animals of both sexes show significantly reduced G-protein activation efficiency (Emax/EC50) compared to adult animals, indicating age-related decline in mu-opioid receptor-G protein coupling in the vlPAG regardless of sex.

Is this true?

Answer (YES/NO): NO